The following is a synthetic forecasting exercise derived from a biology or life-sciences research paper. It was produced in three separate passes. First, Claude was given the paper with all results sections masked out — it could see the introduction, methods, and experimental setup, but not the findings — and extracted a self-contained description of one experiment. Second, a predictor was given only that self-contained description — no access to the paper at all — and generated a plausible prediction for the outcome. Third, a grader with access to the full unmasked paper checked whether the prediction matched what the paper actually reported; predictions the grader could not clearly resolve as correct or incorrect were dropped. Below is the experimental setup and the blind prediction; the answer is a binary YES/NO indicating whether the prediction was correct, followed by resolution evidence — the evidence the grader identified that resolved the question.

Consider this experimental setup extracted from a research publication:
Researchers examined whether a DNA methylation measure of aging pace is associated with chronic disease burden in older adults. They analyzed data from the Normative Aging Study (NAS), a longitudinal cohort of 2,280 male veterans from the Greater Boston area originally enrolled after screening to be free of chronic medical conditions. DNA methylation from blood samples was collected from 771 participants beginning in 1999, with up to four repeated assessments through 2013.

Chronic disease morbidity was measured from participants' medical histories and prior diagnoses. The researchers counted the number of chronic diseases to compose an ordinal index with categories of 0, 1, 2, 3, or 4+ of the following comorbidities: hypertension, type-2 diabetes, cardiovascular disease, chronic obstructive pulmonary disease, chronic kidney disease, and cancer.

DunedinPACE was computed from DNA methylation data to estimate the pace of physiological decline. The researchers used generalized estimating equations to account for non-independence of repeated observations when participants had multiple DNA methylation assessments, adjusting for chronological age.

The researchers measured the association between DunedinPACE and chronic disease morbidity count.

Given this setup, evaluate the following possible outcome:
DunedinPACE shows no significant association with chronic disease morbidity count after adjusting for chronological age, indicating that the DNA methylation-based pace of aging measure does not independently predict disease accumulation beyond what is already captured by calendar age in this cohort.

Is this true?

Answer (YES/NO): NO